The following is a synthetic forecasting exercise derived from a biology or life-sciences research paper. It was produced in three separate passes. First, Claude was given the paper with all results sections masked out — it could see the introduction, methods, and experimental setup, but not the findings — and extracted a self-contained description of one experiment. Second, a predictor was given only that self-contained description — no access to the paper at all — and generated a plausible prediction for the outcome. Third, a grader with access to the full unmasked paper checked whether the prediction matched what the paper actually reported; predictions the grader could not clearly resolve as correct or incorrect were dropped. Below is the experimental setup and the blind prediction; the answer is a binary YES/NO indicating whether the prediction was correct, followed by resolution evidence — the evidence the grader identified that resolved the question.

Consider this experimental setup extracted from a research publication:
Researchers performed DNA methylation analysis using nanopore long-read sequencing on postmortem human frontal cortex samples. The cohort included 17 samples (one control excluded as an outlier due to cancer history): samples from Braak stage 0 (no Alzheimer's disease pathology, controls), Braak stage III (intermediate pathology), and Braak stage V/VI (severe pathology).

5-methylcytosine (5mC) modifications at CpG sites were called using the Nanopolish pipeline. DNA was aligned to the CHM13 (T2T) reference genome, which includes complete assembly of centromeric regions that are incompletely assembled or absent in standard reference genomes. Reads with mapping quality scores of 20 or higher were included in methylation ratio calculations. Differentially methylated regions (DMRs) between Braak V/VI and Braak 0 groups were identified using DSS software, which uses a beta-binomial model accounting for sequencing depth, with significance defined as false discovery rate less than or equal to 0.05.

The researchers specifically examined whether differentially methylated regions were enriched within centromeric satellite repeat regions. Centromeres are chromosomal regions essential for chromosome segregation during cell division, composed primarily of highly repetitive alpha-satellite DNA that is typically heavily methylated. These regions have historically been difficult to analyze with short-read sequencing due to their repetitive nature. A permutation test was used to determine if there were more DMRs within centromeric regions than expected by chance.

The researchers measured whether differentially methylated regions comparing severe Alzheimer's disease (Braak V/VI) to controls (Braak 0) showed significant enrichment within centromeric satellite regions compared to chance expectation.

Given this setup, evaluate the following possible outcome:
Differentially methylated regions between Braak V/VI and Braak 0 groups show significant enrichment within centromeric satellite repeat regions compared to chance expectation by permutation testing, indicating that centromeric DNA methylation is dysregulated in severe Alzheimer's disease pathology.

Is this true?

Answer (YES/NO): YES